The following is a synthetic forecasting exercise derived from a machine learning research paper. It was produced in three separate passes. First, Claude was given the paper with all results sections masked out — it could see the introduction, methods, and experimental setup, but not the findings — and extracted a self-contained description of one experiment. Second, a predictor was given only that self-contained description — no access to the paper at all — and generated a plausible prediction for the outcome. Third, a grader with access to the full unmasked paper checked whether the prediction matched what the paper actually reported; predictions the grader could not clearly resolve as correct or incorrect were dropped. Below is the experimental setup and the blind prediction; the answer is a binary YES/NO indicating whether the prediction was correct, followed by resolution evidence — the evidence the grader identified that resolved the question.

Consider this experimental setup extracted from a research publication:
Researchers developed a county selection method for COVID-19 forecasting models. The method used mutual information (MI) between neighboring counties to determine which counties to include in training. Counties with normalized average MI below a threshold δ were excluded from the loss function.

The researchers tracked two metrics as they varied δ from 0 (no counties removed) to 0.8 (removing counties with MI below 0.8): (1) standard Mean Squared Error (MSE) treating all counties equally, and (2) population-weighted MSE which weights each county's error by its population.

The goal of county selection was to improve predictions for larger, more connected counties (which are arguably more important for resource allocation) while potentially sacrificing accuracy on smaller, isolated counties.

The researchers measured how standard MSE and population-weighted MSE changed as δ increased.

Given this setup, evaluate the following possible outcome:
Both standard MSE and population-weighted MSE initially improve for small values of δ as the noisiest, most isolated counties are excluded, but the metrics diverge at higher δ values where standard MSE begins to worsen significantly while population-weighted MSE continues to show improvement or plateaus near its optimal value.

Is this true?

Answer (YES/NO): NO